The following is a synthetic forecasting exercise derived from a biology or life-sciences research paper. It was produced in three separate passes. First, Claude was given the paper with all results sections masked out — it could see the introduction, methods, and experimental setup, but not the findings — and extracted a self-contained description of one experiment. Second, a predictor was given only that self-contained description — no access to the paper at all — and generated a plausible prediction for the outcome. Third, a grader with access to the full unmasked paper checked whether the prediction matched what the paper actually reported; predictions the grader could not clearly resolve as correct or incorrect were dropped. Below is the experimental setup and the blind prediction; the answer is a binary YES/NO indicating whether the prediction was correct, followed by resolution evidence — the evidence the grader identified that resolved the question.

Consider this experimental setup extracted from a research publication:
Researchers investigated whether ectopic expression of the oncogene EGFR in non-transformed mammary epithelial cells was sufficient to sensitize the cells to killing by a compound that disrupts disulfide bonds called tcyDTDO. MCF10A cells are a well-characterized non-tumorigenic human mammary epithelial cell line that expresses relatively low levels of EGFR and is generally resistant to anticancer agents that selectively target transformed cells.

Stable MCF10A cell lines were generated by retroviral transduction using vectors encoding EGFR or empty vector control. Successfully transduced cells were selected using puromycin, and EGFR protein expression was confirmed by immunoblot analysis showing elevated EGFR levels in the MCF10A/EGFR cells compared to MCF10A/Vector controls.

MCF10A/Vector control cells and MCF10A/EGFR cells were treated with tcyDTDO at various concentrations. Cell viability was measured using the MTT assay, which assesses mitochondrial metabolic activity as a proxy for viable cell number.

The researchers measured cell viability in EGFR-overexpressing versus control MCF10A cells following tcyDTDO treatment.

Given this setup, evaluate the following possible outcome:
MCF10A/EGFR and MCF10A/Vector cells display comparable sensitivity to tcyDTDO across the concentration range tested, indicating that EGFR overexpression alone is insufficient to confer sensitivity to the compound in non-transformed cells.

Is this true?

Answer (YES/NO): NO